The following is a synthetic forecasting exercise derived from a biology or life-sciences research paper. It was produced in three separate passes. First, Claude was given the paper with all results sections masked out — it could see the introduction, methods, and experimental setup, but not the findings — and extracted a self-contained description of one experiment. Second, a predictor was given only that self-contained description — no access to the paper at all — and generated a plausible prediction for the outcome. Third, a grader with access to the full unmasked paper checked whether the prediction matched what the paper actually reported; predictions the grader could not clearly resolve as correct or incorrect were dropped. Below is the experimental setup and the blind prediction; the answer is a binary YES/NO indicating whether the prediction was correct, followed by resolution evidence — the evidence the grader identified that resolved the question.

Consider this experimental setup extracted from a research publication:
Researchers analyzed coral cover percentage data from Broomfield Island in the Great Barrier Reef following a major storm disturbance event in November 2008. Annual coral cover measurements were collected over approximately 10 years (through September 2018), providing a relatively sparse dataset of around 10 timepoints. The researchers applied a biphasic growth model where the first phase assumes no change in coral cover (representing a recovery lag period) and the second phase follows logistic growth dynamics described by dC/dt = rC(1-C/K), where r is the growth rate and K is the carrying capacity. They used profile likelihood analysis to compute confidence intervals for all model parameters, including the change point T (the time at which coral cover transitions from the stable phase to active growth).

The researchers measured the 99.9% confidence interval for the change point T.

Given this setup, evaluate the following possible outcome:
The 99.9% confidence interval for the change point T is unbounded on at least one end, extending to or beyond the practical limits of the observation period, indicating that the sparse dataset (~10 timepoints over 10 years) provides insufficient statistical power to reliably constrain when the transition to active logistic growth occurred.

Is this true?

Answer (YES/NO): NO